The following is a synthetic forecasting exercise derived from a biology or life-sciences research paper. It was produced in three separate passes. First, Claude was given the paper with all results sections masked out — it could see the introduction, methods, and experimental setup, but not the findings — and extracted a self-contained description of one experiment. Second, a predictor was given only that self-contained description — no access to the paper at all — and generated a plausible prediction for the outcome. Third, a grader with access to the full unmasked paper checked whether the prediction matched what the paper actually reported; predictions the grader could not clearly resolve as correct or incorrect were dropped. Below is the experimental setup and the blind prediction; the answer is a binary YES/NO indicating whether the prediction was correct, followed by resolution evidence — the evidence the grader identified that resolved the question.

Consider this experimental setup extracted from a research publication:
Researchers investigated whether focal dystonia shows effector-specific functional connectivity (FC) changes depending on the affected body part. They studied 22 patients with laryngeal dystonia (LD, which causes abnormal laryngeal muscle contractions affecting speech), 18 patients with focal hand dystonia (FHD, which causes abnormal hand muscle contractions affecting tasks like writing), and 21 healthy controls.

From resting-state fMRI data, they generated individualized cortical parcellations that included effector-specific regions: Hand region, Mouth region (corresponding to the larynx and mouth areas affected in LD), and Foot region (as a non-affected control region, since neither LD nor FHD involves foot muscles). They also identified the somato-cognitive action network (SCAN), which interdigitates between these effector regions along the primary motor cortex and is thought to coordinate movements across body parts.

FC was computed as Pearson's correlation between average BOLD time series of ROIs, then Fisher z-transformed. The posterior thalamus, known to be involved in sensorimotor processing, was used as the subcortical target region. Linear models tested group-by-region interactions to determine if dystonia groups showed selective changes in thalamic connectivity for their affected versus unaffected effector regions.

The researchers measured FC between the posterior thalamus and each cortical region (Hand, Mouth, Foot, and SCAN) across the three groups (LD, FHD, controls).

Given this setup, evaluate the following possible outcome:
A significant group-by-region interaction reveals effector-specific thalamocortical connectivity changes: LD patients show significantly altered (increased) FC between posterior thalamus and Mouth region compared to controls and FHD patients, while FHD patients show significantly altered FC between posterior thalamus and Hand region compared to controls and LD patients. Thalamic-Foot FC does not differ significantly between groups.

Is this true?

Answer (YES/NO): NO